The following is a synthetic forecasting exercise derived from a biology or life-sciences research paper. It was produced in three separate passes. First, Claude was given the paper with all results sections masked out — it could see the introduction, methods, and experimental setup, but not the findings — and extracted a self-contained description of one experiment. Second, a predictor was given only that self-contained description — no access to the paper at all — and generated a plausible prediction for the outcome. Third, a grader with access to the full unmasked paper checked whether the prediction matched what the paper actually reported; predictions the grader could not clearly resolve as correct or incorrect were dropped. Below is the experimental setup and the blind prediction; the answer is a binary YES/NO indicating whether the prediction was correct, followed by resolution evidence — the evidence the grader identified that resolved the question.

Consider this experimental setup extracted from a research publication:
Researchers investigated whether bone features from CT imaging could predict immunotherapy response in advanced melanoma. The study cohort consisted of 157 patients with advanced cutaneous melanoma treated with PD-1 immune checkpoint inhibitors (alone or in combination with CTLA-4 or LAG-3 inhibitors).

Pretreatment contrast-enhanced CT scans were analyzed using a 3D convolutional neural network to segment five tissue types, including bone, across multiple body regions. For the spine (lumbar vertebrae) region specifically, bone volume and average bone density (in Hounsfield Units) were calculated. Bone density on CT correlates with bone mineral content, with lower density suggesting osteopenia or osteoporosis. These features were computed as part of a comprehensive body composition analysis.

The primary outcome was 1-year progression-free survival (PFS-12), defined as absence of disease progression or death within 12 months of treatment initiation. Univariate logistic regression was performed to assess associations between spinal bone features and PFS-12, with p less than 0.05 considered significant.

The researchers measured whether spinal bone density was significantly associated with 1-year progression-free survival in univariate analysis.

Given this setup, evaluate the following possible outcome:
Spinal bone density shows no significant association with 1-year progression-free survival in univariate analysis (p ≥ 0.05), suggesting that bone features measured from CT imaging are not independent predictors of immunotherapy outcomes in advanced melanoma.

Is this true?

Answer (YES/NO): YES